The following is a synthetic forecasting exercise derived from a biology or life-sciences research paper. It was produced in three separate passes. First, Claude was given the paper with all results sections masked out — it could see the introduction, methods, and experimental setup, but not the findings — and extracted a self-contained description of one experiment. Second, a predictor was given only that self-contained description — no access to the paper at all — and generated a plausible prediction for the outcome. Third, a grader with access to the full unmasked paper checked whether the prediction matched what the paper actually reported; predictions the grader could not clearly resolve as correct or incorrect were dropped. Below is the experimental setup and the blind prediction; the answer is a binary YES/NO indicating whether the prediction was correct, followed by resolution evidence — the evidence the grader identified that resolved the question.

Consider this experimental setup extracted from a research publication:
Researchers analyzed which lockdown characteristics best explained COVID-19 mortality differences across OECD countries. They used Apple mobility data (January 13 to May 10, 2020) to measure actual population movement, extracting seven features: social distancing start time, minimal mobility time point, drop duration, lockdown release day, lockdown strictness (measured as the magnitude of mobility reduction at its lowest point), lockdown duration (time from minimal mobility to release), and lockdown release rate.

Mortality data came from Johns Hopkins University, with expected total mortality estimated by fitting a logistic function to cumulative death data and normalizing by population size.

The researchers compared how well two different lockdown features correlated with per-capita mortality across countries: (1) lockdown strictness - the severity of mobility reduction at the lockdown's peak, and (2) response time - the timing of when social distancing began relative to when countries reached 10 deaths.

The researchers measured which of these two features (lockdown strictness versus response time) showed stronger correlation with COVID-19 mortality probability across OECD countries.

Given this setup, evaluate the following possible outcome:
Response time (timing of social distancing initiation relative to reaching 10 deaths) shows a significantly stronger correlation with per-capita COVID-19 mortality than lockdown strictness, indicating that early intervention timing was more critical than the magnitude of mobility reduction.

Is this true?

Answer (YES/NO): YES